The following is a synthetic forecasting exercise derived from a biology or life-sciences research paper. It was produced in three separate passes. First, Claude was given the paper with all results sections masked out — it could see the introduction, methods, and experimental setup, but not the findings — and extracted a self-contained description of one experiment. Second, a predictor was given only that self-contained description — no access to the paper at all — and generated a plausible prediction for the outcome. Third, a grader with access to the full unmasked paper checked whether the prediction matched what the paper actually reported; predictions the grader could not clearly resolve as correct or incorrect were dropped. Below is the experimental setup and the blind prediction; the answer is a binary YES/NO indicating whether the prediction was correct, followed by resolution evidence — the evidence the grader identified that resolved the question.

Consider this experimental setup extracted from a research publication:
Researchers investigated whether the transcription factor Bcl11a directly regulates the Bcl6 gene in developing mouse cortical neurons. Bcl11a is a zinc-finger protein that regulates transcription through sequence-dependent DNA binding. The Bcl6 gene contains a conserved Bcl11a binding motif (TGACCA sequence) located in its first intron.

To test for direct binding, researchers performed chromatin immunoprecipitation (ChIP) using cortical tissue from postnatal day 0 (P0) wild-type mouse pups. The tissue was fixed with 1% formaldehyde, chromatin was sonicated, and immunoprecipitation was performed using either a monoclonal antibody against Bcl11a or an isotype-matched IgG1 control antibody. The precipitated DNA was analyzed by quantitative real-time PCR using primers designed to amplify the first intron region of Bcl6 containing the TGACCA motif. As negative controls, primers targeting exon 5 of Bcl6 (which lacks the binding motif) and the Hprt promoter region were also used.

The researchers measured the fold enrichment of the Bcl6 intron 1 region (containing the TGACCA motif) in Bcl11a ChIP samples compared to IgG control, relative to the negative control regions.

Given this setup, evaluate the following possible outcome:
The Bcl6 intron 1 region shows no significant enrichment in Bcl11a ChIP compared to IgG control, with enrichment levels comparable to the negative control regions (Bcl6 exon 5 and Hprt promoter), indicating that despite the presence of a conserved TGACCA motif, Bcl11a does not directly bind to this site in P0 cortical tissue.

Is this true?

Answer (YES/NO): NO